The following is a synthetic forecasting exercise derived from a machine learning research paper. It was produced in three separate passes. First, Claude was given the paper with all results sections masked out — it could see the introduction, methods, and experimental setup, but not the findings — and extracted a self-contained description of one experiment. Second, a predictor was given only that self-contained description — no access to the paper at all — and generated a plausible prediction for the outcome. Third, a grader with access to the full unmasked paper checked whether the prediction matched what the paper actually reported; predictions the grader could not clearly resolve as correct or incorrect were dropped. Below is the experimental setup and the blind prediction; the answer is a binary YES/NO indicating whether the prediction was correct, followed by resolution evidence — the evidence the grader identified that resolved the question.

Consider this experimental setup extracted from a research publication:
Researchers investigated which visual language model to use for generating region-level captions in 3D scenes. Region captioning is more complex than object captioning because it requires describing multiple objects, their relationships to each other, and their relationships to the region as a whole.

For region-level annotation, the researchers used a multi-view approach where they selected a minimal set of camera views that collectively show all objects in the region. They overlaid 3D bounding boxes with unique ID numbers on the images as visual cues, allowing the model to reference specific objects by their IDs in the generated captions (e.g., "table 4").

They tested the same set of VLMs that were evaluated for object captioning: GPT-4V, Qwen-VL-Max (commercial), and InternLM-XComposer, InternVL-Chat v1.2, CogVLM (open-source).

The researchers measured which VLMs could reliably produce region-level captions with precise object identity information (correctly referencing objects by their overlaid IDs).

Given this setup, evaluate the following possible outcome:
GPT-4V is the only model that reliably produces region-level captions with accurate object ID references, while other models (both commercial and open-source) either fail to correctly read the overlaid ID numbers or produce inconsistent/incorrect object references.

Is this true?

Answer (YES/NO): YES